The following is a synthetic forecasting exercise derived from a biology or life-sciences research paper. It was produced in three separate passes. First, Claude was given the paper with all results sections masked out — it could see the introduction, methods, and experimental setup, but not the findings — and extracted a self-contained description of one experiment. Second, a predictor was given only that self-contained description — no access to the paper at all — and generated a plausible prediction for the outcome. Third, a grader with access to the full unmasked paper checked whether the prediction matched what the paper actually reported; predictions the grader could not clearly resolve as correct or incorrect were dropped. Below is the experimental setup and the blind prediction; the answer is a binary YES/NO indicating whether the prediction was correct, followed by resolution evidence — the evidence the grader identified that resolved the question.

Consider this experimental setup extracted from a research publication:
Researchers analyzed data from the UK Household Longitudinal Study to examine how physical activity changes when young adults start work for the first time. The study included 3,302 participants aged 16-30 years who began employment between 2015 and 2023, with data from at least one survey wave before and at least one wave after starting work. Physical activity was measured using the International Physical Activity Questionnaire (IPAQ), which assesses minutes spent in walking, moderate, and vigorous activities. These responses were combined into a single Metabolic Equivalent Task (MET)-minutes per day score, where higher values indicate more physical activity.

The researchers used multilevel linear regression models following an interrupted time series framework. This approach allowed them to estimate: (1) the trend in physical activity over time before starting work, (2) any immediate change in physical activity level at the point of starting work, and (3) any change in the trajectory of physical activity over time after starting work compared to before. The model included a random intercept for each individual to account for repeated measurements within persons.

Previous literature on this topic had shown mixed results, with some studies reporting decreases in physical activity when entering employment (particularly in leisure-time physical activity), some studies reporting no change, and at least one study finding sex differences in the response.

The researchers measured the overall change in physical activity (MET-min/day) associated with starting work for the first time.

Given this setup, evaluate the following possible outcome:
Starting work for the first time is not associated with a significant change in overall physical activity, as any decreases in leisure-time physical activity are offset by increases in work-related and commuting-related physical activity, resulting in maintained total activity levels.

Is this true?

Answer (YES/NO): NO